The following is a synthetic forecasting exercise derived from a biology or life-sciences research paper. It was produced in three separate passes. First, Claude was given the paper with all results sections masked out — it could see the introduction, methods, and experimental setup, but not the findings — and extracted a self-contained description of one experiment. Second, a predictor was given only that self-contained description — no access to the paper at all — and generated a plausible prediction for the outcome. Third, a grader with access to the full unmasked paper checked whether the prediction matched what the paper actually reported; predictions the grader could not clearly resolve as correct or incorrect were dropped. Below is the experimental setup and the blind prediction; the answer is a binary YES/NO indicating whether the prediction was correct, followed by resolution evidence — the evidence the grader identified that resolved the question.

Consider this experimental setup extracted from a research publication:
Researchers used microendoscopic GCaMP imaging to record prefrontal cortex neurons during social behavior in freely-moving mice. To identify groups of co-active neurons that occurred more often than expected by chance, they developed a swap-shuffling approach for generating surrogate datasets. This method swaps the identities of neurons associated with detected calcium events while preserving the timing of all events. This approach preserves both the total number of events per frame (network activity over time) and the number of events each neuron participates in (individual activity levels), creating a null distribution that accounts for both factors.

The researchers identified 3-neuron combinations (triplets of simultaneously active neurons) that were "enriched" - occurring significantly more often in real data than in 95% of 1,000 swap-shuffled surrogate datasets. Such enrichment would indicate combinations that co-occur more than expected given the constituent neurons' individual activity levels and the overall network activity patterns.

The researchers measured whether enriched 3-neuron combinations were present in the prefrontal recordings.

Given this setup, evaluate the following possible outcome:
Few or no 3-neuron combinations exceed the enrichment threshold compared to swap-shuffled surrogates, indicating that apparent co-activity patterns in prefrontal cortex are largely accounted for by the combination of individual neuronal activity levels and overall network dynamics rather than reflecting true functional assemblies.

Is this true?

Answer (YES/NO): NO